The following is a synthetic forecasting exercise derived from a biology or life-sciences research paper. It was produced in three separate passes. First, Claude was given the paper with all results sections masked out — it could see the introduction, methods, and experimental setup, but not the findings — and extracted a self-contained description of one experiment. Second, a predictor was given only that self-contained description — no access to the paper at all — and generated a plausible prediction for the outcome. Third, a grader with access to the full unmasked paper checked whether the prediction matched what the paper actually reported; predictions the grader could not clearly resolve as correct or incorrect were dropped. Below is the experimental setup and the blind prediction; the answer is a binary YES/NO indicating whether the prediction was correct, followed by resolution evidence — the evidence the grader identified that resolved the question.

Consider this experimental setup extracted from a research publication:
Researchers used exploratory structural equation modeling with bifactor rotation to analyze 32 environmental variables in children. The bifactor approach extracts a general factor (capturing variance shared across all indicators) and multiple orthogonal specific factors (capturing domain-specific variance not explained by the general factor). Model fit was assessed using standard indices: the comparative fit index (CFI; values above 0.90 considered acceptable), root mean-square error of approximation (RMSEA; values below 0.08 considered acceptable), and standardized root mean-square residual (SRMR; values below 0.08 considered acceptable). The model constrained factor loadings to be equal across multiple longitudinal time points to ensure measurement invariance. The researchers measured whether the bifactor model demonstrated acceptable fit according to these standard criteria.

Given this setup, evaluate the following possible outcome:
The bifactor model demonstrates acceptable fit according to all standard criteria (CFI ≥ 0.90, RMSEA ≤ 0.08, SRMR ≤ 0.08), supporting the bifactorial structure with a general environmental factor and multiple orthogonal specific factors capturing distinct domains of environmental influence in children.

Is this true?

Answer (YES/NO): YES